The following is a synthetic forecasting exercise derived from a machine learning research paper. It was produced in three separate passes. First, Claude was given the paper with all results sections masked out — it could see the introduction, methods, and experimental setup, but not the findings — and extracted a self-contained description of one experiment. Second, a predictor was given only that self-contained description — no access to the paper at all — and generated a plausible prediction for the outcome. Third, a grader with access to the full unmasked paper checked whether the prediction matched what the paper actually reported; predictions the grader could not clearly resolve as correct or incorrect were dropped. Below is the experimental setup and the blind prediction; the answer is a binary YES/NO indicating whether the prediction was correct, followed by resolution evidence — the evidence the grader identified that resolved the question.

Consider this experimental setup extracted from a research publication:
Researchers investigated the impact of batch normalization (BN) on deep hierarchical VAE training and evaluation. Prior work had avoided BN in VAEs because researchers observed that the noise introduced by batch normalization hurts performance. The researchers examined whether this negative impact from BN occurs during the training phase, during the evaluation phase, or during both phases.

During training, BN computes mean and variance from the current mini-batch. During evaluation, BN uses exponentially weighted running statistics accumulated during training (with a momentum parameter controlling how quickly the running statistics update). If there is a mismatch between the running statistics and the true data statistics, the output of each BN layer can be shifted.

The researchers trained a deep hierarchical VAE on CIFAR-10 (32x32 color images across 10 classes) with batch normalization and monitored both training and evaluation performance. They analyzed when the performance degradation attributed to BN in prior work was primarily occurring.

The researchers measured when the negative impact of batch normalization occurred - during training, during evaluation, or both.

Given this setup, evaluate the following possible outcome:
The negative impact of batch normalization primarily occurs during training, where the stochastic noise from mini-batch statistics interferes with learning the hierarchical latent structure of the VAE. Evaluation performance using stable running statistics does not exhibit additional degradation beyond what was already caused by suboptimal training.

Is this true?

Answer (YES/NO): NO